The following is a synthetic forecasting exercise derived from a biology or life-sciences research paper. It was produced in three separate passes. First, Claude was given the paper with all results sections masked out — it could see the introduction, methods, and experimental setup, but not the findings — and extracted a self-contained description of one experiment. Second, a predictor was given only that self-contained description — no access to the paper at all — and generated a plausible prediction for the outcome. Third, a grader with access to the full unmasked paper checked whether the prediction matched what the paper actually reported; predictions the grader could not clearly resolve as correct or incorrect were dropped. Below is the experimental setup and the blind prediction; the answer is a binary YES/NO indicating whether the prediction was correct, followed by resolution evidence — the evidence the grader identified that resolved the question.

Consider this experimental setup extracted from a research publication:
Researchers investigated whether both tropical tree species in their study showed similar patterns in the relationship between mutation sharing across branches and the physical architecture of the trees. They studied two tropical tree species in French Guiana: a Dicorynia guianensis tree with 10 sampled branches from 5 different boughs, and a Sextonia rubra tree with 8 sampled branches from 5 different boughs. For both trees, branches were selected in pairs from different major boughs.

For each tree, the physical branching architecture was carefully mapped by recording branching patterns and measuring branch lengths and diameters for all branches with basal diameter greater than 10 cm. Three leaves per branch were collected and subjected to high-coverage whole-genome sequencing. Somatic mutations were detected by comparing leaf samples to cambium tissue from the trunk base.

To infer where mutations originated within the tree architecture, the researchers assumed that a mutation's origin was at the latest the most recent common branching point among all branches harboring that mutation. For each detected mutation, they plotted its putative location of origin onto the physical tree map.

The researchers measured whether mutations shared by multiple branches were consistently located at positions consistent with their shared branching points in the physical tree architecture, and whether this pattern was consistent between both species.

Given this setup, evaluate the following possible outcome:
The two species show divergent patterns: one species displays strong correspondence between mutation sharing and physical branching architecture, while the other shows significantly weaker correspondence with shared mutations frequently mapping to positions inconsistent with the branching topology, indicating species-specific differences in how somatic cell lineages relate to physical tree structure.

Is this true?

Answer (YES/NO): NO